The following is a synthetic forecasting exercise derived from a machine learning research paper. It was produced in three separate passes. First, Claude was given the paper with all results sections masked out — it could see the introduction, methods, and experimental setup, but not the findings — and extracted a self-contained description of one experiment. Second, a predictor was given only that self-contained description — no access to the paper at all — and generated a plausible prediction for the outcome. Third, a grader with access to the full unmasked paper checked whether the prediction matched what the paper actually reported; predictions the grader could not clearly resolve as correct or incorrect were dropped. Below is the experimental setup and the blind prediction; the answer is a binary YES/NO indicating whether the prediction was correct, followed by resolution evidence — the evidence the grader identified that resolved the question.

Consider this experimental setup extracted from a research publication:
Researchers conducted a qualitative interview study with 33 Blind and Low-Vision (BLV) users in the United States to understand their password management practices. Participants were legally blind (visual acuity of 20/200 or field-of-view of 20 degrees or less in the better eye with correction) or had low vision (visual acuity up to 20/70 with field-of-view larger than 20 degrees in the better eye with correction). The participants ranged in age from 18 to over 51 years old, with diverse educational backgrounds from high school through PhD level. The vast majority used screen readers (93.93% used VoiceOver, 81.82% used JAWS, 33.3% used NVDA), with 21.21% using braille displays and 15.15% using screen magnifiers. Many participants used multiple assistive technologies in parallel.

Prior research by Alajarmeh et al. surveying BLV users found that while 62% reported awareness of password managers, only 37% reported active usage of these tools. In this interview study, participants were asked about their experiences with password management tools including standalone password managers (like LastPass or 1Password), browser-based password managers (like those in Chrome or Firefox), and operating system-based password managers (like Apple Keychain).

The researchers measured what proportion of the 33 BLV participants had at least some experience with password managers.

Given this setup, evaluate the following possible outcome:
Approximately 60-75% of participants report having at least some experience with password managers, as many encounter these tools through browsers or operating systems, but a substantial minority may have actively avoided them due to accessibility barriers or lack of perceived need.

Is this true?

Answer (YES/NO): NO